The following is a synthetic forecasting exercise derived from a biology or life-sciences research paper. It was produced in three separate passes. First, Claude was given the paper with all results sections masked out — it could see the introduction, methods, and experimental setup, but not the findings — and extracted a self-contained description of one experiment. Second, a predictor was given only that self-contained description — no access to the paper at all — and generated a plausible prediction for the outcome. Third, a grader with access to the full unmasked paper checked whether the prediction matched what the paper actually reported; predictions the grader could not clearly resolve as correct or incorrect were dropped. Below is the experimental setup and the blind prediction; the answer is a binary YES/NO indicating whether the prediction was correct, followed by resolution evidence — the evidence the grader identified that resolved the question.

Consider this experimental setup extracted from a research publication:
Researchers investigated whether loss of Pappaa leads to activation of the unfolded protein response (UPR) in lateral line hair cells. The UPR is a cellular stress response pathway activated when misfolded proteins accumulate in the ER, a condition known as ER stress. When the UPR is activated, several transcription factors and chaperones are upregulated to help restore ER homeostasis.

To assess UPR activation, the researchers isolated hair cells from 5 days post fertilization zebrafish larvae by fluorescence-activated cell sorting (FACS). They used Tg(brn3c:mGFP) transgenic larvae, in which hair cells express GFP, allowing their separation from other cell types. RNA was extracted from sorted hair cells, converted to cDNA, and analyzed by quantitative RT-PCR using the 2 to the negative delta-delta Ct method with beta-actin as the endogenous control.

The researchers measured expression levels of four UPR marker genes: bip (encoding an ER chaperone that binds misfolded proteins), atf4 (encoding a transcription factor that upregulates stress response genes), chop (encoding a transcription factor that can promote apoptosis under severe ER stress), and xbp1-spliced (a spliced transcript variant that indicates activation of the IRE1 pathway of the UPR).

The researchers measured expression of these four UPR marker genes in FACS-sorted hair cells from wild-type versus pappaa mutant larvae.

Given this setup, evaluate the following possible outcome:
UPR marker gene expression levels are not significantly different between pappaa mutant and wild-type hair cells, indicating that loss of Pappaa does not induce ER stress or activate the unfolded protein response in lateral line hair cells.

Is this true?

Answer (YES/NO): NO